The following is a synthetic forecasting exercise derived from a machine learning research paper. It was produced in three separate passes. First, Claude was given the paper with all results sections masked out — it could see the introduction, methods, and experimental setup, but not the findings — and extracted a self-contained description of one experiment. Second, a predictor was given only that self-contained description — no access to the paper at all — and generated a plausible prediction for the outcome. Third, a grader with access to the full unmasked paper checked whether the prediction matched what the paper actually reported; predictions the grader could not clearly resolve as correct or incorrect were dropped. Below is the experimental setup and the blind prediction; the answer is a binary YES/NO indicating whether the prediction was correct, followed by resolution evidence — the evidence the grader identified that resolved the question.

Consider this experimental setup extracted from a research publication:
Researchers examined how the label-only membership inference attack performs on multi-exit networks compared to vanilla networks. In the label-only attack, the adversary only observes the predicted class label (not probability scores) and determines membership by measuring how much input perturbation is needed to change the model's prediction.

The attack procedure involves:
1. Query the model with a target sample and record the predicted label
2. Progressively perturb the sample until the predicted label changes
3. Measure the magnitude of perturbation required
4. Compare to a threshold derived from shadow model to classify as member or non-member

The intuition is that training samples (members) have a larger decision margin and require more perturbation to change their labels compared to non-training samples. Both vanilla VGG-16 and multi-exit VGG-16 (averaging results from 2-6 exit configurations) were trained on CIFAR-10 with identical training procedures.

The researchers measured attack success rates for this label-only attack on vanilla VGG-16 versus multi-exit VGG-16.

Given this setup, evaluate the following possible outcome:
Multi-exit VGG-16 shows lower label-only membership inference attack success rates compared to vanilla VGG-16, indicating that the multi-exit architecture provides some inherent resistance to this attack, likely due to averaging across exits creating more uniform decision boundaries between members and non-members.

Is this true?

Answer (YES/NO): YES